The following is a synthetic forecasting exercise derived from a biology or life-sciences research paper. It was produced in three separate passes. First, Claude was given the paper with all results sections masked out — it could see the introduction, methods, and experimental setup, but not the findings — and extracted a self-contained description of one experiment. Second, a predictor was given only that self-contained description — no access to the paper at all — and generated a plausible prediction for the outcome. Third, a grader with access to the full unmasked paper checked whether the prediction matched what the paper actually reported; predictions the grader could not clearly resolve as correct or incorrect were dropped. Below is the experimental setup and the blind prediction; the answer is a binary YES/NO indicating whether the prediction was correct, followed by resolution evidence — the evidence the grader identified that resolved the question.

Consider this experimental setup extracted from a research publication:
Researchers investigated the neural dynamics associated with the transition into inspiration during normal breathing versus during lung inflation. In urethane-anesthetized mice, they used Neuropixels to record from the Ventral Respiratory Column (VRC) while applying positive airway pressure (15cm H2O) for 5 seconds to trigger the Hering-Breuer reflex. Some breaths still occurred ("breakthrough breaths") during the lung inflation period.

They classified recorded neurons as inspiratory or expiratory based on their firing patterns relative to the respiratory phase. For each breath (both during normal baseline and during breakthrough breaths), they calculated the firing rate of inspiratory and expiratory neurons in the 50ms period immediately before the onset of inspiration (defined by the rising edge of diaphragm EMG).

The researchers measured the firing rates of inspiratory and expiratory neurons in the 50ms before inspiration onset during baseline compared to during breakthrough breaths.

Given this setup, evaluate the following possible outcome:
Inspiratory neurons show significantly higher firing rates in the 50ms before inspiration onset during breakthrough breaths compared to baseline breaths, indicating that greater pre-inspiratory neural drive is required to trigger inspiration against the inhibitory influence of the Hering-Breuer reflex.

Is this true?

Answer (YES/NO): YES